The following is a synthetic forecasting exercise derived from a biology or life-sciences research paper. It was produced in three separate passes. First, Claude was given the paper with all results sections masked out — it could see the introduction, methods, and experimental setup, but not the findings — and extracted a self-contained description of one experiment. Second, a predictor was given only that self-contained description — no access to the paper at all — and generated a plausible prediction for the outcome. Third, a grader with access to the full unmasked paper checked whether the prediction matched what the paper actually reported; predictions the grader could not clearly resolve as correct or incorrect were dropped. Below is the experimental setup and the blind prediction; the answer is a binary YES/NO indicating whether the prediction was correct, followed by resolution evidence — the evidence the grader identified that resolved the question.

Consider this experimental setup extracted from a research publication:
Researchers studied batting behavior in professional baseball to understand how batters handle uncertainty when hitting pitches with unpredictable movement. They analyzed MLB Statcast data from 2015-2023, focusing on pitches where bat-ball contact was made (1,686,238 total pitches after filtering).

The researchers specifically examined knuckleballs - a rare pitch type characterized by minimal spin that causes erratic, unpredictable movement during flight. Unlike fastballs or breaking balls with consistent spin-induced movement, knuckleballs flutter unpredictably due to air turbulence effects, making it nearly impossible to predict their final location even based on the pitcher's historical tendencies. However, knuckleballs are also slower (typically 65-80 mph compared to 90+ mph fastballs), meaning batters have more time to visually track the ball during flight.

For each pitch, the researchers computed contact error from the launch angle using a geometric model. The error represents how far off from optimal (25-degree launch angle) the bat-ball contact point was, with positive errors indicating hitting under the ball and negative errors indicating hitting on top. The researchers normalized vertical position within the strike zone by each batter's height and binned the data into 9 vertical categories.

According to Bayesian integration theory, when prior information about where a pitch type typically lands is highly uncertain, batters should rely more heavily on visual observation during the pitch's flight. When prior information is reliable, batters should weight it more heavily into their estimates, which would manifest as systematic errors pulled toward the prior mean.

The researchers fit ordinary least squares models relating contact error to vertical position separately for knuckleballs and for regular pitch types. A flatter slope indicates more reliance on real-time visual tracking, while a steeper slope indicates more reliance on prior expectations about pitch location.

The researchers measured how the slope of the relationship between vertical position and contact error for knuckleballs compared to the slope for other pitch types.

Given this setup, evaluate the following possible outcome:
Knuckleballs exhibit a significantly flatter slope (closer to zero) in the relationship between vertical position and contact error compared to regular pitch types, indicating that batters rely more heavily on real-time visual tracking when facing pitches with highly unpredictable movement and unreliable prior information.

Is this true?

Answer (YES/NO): YES